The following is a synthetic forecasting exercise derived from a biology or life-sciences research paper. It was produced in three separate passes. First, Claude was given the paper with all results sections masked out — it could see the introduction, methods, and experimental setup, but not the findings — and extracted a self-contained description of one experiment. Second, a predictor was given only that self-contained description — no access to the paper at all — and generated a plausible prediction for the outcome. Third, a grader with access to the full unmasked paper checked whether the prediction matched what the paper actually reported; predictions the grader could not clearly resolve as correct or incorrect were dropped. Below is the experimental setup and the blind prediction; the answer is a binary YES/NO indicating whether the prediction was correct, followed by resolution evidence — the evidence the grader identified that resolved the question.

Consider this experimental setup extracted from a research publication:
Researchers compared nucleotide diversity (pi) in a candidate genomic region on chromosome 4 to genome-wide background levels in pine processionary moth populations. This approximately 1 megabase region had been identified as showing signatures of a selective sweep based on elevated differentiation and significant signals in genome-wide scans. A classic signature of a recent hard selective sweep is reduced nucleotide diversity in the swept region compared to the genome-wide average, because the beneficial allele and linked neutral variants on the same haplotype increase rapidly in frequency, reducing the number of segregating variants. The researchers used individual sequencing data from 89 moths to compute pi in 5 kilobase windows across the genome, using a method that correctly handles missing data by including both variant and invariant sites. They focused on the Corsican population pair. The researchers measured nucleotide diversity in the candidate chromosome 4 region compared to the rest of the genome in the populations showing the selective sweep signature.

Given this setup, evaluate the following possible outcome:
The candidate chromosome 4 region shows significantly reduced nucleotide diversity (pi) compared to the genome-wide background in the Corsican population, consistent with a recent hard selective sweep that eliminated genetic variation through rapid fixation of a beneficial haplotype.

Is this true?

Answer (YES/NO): YES